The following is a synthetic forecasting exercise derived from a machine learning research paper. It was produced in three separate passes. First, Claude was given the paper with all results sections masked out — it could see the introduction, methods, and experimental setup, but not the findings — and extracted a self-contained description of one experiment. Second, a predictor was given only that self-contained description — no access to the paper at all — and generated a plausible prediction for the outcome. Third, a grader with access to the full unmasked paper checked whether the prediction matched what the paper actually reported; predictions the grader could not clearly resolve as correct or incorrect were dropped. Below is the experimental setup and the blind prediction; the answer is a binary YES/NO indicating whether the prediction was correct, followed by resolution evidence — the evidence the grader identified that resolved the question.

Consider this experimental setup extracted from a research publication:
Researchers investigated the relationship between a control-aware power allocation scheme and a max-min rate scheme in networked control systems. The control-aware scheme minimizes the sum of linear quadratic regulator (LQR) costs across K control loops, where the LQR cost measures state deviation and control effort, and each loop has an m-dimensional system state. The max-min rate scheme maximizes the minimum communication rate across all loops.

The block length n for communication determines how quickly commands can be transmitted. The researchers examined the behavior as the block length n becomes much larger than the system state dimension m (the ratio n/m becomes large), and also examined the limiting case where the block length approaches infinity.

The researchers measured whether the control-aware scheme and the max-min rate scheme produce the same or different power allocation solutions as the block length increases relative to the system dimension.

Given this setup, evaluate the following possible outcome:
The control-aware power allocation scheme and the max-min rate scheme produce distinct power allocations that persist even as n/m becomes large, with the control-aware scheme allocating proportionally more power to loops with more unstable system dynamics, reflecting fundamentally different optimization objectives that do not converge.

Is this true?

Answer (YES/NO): NO